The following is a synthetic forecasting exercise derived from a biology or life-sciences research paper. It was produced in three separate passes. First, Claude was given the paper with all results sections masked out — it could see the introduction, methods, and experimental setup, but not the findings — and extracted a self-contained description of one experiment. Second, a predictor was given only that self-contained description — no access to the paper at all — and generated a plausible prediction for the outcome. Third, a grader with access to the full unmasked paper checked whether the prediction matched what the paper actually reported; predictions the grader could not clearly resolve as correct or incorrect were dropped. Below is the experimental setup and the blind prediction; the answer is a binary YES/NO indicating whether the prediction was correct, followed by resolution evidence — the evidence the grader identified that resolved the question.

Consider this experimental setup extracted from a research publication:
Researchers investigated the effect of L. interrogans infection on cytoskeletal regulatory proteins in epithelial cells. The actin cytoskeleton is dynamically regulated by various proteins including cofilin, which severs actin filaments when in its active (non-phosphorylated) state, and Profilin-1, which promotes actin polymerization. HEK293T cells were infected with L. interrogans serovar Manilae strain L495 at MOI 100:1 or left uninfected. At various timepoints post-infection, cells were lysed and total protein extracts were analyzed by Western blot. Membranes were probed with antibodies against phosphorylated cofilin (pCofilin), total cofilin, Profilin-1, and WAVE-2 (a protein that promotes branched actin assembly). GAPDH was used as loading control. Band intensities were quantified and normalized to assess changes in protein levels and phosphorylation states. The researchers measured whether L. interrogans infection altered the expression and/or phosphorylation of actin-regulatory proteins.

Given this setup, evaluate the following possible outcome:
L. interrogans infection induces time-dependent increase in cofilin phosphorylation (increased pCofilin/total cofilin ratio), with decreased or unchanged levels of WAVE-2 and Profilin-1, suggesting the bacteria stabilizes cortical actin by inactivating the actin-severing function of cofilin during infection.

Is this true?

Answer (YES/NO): NO